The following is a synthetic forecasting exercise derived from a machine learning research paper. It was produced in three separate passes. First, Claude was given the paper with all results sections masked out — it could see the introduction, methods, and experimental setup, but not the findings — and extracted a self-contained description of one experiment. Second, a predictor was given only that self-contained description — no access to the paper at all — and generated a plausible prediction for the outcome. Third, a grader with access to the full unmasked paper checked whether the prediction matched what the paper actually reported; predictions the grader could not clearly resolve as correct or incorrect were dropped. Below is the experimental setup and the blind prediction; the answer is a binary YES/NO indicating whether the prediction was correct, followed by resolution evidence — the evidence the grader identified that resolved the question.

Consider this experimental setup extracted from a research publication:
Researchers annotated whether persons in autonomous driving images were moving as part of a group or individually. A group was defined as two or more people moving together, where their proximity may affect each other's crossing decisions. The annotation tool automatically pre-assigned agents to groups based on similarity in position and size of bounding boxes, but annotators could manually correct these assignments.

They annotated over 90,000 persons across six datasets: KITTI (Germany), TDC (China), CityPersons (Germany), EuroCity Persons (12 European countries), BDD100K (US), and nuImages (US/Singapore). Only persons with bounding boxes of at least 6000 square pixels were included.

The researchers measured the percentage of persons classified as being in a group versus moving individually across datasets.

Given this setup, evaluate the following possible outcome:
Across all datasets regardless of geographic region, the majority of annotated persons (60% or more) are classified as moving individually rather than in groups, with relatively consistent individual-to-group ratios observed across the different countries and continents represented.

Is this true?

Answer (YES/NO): NO